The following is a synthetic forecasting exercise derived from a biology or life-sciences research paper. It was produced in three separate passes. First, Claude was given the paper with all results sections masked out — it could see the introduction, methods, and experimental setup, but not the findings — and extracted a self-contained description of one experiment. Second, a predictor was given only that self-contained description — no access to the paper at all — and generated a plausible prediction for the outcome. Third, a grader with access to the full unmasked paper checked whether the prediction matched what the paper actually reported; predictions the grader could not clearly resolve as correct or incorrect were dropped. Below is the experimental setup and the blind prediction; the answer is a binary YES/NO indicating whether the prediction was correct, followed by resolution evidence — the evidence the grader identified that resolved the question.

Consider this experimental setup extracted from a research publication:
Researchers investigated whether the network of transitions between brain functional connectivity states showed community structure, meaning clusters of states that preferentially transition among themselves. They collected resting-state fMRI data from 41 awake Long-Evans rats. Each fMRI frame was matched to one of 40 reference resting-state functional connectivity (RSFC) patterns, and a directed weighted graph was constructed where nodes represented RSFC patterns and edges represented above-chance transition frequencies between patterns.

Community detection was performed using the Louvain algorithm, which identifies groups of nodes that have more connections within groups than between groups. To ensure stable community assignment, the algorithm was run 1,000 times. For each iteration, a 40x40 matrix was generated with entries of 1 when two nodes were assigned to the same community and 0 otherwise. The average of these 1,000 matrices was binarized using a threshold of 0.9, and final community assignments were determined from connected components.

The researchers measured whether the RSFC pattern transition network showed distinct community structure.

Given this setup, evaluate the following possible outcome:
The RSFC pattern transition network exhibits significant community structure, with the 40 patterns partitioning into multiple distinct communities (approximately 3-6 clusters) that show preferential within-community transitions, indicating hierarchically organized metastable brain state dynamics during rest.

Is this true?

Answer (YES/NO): NO